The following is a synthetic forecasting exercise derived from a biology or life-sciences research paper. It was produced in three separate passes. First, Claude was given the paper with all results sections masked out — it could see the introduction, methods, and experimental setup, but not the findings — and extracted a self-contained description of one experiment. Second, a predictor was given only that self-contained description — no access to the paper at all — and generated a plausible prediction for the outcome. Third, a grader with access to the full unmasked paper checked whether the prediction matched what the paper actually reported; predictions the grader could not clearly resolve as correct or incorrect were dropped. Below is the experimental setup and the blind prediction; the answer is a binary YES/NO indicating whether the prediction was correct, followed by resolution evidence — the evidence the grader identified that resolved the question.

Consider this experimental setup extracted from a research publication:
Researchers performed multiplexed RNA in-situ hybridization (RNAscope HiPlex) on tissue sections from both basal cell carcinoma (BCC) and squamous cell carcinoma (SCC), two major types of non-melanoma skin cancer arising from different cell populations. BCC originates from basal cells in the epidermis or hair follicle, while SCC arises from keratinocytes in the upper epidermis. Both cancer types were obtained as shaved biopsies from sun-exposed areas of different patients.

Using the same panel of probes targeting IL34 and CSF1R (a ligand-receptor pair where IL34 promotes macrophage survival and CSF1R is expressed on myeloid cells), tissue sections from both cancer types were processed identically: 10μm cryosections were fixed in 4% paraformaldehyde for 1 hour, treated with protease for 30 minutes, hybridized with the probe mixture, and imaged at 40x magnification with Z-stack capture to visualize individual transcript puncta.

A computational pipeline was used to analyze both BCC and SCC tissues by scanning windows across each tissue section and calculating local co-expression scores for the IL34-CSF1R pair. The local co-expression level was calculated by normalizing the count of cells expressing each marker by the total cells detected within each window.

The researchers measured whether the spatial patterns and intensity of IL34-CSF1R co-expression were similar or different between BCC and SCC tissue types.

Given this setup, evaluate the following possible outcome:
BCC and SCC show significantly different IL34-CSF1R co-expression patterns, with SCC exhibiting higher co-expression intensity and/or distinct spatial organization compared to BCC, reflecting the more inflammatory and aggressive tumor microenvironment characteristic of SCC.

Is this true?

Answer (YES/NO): NO